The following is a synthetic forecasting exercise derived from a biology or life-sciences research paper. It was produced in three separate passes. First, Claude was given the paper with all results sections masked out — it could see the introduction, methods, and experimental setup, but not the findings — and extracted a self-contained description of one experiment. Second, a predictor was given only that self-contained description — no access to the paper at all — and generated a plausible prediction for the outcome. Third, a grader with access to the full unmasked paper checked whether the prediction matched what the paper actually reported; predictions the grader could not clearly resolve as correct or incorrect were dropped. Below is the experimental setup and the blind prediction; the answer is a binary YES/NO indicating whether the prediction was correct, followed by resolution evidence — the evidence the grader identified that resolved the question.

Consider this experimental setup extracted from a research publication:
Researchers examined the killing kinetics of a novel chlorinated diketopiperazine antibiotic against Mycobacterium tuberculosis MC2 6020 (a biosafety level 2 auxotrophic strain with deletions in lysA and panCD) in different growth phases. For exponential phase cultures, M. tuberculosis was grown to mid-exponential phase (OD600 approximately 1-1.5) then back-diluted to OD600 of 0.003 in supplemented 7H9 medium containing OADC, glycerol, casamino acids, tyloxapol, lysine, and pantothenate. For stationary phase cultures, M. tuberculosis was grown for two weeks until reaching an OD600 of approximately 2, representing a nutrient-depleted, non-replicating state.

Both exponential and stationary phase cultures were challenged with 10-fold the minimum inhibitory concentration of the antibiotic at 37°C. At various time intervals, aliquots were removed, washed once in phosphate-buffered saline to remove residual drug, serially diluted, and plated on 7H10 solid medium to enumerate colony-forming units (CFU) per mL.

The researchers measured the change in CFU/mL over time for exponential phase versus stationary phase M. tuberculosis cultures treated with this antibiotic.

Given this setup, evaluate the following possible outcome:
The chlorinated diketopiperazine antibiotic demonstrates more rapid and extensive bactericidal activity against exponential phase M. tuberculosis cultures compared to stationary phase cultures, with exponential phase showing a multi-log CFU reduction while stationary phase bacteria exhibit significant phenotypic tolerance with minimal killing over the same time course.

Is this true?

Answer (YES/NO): NO